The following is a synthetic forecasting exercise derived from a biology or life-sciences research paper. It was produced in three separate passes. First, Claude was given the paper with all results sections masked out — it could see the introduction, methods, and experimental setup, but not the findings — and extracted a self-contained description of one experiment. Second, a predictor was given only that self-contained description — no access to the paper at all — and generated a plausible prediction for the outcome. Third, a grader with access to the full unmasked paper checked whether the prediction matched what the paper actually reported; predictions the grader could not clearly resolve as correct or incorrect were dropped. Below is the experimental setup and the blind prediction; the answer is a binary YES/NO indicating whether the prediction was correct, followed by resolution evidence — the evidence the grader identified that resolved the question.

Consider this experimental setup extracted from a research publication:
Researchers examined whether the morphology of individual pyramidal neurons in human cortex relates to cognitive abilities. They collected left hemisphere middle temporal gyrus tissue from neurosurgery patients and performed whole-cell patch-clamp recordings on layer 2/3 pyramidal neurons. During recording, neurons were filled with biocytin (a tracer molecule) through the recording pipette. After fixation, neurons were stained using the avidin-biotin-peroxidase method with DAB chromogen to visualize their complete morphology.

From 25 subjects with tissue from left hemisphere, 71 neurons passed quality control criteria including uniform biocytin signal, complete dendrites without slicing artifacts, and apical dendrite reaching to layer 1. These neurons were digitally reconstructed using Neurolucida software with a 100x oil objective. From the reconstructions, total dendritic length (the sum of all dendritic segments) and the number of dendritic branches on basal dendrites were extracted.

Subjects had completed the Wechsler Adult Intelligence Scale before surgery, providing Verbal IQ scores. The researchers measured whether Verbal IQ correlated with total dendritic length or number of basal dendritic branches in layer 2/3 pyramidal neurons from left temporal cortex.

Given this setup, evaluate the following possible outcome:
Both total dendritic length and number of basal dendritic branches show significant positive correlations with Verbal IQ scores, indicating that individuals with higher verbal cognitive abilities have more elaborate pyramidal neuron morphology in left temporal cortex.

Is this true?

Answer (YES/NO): YES